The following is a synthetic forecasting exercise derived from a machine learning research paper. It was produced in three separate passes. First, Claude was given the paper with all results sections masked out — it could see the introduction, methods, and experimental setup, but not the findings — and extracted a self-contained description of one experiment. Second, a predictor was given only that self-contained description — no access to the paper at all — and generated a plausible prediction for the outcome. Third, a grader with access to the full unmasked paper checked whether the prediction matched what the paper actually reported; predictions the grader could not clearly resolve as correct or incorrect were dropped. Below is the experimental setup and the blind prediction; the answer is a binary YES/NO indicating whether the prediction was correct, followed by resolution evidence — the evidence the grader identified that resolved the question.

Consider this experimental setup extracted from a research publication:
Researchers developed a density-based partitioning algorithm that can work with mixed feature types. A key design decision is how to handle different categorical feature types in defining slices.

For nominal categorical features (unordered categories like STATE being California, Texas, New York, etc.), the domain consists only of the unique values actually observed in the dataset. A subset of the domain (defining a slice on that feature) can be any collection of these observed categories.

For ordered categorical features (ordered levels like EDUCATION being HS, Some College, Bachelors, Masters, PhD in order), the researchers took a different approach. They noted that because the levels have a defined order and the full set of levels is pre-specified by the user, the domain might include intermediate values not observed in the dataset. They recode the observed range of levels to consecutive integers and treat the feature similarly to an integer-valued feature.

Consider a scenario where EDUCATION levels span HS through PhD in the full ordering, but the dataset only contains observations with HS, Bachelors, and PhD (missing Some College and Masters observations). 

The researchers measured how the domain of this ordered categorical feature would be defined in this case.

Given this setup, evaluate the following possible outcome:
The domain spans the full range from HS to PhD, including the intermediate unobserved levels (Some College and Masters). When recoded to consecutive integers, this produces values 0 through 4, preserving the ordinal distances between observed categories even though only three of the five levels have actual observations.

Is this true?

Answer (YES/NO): YES